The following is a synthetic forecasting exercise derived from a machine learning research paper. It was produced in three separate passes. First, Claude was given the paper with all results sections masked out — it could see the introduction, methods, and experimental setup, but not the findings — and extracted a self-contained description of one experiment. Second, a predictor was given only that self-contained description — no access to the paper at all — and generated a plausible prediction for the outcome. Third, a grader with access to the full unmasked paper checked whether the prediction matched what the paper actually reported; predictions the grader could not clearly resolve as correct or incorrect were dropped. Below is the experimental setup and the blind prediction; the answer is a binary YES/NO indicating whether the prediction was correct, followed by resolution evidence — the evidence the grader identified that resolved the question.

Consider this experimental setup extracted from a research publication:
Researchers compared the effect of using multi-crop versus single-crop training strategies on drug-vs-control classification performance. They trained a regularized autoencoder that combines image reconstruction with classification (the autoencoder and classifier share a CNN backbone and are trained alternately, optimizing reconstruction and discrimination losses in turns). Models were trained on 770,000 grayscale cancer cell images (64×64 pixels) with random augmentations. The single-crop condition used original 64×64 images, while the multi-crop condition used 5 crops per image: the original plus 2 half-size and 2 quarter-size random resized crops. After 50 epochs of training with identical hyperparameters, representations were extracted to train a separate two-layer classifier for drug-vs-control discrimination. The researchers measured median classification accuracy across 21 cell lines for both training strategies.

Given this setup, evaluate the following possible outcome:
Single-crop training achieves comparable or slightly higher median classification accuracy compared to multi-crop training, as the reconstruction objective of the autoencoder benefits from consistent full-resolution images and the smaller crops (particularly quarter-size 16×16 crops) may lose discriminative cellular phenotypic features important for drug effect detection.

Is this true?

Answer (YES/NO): YES